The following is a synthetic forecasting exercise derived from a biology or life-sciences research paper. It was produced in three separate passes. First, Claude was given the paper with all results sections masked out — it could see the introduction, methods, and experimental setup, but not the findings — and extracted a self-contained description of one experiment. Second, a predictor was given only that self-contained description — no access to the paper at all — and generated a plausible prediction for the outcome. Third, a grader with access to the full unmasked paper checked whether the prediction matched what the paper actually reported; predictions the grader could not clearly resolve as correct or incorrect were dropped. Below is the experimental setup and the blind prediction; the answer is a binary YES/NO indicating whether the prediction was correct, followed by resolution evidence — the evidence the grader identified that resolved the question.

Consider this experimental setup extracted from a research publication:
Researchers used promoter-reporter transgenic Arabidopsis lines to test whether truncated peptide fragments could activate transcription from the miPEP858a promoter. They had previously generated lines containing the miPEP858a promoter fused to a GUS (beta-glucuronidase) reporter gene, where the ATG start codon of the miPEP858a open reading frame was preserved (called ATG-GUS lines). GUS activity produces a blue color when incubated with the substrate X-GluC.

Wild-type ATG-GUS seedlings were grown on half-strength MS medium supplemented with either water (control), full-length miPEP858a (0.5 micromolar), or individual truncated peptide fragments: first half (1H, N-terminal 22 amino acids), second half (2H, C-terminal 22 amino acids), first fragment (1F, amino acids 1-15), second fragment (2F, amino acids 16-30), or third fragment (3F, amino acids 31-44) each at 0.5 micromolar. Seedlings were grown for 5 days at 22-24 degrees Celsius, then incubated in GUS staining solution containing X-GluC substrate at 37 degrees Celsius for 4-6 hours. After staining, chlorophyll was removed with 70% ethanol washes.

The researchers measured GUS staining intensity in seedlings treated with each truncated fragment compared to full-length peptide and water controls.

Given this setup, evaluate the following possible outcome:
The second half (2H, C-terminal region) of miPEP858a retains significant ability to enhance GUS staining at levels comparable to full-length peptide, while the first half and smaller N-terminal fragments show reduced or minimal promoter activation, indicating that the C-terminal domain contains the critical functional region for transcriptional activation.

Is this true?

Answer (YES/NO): YES